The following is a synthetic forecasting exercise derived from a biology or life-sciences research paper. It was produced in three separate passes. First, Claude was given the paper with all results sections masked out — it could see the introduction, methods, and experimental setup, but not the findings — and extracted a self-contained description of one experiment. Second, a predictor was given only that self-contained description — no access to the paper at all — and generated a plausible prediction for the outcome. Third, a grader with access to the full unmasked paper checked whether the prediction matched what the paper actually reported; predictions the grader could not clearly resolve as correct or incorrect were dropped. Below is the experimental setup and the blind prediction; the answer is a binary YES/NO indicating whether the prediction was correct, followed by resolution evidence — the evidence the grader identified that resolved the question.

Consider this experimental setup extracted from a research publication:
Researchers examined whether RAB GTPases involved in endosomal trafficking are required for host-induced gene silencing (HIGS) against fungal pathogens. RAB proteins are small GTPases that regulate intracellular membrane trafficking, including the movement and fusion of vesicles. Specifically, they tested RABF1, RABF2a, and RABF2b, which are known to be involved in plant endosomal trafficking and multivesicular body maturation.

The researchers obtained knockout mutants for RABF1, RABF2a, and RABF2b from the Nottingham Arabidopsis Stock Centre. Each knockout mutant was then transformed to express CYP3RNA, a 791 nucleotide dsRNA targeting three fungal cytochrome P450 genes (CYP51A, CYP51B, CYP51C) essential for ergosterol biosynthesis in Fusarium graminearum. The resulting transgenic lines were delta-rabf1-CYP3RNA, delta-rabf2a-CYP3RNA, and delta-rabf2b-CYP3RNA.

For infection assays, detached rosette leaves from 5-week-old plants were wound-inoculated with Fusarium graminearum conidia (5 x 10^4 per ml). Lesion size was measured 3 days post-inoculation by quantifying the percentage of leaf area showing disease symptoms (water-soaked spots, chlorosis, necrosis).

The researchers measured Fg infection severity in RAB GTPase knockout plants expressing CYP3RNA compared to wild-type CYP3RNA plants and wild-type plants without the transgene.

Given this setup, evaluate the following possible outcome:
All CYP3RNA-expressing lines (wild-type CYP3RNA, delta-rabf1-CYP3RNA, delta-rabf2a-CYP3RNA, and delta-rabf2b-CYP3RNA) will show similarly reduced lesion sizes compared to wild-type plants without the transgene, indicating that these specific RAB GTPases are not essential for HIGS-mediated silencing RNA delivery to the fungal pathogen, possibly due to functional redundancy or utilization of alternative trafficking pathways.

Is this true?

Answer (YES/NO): NO